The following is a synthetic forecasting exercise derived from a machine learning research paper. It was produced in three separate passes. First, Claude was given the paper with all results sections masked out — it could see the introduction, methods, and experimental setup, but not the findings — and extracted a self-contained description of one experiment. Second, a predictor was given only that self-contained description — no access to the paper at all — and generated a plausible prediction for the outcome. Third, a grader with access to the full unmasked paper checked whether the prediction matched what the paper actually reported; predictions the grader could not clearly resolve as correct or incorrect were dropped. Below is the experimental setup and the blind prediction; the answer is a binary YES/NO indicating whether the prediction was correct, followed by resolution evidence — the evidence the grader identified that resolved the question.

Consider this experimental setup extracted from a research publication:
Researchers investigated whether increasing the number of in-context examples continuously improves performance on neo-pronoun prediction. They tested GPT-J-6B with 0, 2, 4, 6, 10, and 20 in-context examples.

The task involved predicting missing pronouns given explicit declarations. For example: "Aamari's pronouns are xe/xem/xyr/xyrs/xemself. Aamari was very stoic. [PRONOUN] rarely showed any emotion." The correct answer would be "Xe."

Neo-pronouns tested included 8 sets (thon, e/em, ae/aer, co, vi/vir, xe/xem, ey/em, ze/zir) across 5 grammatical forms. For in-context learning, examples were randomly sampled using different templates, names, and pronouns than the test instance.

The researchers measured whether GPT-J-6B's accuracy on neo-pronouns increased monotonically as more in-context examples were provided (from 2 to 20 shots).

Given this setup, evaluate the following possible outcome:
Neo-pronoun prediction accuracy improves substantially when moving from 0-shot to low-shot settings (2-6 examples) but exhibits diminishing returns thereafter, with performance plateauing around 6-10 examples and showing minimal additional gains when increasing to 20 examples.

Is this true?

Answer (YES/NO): NO